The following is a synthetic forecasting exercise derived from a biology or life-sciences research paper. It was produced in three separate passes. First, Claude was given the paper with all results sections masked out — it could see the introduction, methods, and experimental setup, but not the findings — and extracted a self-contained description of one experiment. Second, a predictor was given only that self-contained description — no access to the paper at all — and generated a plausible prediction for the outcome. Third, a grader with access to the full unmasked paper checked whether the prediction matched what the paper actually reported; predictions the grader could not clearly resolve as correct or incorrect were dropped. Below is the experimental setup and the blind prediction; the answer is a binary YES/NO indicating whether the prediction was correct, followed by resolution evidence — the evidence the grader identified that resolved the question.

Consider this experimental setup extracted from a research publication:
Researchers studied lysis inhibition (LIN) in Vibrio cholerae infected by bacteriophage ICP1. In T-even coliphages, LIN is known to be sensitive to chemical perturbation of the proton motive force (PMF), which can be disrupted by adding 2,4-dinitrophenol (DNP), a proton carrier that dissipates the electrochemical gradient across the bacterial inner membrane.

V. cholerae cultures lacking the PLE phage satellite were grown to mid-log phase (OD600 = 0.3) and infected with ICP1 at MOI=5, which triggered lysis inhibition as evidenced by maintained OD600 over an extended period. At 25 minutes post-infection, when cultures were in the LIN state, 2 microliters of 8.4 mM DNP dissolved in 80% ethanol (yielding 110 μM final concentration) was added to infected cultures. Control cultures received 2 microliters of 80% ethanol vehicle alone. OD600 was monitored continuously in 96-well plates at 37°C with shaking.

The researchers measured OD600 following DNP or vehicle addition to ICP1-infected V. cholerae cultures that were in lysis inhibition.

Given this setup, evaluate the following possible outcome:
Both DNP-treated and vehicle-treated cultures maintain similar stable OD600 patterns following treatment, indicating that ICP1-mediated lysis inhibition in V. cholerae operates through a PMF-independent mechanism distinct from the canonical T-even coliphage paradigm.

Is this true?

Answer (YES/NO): NO